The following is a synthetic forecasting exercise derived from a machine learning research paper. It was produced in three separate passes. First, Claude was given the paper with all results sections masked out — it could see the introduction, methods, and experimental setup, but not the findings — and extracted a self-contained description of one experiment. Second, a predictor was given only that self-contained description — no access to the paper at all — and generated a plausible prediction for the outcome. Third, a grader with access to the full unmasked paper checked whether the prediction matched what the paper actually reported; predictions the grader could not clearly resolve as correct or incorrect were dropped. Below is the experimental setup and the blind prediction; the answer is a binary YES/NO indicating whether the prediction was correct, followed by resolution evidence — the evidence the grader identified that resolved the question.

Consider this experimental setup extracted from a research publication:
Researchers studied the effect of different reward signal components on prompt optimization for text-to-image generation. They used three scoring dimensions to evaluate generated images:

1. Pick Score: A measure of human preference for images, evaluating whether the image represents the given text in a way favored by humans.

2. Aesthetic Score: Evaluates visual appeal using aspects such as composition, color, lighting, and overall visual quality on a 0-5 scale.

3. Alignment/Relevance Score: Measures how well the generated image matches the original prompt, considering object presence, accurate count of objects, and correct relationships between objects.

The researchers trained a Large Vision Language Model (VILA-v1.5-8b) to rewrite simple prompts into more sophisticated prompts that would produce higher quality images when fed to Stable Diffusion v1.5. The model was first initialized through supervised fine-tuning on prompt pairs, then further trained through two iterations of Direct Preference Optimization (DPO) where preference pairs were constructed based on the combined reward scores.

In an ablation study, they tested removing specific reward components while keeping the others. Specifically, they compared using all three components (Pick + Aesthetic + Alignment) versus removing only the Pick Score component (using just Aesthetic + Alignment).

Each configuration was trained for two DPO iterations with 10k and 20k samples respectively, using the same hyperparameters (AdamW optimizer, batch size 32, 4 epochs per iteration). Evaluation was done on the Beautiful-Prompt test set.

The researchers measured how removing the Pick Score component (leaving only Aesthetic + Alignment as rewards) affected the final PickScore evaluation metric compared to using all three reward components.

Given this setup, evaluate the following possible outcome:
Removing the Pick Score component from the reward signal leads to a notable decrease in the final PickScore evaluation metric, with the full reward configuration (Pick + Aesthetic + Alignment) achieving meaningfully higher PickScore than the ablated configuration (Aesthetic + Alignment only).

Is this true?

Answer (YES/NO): YES